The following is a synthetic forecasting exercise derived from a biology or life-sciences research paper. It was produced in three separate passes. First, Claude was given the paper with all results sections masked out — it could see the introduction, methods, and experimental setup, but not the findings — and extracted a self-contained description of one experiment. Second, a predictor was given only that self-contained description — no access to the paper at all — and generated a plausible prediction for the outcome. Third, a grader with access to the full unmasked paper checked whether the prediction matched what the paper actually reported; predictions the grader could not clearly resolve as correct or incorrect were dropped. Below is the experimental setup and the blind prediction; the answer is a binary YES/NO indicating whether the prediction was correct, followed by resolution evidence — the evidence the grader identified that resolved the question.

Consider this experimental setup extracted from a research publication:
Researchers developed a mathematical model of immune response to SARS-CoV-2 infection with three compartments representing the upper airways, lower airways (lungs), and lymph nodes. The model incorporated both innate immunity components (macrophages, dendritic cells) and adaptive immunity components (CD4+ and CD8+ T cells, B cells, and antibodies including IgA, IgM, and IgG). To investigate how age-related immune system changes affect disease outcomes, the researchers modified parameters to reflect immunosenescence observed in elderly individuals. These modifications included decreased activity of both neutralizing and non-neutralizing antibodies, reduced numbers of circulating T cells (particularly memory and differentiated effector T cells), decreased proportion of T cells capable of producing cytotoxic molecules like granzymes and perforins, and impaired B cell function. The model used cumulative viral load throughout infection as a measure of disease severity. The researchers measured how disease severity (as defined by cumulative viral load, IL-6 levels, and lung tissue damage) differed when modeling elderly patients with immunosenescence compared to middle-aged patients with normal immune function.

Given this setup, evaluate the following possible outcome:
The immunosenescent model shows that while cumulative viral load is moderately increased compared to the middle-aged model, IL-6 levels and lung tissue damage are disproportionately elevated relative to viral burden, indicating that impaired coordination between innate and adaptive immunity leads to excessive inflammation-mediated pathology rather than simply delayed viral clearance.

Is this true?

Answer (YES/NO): NO